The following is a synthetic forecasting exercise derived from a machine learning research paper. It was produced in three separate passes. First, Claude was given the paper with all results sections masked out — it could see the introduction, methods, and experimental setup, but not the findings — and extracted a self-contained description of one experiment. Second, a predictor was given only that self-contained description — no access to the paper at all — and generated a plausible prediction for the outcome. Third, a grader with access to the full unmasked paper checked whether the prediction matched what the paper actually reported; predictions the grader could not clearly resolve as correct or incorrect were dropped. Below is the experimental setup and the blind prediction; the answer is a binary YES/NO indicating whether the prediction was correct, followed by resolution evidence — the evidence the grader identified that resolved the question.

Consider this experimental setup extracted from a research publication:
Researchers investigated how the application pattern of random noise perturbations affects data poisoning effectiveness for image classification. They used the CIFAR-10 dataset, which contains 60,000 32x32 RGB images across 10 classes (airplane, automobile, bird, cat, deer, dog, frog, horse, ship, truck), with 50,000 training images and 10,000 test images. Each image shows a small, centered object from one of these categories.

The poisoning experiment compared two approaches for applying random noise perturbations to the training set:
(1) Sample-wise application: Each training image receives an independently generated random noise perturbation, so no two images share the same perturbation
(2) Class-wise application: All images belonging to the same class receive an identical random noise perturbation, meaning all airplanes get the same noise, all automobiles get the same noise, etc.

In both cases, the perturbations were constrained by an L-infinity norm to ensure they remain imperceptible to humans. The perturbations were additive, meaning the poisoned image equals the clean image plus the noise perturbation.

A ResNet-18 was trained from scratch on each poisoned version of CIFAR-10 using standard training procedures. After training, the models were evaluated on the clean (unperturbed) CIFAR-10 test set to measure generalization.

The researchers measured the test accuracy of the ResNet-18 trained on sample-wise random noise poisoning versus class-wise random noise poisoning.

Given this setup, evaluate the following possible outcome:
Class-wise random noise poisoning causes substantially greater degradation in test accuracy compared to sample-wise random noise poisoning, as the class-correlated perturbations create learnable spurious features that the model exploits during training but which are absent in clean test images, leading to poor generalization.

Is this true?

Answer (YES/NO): YES